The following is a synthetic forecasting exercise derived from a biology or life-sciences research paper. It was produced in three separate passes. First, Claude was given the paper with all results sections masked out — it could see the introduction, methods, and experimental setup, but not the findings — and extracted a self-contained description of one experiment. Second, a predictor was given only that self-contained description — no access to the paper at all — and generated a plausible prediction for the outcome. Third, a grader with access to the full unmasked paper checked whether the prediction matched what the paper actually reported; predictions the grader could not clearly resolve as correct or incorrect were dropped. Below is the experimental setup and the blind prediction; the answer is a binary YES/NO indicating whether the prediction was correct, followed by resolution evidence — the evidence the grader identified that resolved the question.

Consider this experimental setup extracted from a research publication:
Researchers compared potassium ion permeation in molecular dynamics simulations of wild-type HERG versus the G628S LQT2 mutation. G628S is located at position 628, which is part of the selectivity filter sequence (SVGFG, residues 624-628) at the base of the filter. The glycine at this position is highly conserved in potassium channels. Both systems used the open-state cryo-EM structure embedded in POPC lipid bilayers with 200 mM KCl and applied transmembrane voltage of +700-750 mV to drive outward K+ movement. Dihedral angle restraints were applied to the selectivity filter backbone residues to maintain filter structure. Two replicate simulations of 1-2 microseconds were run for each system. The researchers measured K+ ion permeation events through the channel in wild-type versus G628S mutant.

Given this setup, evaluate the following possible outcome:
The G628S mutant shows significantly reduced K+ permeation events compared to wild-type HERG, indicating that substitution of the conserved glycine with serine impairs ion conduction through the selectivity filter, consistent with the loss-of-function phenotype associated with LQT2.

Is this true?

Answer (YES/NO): YES